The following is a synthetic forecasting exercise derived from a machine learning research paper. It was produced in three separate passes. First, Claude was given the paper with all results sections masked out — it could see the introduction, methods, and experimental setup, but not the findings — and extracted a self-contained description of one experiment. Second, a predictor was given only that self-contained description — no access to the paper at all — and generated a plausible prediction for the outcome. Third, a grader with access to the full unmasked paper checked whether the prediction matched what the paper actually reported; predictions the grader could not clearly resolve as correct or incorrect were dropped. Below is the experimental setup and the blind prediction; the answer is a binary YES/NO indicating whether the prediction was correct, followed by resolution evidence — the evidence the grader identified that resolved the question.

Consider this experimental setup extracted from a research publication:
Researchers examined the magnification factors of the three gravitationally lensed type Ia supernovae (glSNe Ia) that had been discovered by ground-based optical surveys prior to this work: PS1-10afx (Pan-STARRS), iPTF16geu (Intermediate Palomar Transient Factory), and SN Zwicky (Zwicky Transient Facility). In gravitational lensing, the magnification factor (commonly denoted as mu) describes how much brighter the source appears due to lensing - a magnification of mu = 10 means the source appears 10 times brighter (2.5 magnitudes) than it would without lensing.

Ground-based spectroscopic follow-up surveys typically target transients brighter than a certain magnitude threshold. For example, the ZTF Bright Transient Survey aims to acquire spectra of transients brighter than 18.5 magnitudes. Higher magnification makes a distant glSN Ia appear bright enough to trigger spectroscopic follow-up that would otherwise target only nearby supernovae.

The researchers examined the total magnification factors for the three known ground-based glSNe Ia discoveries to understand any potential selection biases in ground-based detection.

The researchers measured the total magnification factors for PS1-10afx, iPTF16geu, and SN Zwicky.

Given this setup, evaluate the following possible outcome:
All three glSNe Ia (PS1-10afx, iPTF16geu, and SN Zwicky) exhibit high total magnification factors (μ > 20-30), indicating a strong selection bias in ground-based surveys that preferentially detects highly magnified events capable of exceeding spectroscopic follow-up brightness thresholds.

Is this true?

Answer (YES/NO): YES